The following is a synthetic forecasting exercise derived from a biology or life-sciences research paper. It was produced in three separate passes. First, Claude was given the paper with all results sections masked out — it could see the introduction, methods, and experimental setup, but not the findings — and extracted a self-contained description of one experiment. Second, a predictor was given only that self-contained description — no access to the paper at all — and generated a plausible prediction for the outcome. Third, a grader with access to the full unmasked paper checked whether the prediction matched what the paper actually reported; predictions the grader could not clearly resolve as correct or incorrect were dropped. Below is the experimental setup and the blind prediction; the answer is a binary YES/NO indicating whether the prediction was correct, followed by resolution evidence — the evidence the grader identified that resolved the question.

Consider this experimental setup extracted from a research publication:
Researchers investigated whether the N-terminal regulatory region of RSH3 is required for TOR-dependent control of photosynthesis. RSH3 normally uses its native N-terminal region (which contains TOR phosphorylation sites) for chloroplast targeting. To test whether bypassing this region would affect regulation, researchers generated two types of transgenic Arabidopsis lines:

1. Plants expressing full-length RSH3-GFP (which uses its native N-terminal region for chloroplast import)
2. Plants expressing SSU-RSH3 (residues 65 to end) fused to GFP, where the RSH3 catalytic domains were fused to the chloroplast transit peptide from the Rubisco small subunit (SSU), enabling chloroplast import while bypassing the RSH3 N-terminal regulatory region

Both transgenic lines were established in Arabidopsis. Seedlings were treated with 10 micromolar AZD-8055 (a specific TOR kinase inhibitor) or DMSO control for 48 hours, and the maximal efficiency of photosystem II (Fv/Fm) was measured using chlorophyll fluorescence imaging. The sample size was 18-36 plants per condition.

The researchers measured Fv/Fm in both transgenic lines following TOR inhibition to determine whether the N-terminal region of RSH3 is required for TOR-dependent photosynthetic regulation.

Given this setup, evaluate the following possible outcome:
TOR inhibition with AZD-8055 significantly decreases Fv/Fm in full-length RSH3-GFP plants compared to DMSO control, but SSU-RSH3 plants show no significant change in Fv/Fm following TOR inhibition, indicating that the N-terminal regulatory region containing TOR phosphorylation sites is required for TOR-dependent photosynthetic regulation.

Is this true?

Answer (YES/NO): YES